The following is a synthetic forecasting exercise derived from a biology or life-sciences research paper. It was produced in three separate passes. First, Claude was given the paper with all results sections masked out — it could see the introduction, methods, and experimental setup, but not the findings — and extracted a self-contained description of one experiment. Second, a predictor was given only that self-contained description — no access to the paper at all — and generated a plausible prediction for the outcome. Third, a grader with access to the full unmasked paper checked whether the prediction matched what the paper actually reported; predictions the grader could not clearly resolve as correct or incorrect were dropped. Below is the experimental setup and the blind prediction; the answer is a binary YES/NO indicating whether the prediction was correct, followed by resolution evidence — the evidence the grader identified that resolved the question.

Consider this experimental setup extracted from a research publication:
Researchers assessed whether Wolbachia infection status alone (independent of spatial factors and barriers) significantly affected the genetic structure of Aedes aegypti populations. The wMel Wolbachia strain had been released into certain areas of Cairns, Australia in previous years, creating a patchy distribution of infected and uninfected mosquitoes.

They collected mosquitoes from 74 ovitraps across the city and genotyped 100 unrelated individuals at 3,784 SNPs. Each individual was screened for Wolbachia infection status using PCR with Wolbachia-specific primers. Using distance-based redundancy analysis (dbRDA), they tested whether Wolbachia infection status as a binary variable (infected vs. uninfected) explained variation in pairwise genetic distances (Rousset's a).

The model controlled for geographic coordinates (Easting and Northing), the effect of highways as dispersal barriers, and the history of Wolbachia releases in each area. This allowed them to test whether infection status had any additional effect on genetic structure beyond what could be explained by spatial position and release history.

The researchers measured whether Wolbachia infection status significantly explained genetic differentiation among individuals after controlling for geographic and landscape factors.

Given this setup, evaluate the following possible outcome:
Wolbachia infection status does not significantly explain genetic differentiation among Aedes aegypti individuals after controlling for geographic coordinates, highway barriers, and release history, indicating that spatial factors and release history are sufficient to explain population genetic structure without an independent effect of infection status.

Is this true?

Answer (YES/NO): YES